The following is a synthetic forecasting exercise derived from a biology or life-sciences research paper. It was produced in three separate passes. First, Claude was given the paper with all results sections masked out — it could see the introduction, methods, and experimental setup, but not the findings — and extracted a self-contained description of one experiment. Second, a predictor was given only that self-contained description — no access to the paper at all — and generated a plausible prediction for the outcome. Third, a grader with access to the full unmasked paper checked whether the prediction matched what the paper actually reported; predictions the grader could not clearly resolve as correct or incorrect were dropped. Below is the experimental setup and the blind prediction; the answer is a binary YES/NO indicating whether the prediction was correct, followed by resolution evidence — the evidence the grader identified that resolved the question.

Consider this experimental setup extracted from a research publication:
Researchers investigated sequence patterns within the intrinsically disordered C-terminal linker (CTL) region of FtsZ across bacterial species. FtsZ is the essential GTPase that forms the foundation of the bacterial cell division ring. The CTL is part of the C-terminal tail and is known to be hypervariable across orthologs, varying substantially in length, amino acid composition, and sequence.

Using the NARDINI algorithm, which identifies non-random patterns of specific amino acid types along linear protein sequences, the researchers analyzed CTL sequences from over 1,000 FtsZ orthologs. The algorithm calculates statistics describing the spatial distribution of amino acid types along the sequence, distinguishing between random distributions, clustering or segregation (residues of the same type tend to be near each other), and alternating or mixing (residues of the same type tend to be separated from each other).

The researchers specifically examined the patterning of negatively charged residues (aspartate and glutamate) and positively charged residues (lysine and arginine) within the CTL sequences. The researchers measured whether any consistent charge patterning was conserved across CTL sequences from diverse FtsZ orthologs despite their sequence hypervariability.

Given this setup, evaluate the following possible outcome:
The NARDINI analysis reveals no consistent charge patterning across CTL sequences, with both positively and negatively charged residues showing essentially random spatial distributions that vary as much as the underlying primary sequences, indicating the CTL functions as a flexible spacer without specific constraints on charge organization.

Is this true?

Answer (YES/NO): NO